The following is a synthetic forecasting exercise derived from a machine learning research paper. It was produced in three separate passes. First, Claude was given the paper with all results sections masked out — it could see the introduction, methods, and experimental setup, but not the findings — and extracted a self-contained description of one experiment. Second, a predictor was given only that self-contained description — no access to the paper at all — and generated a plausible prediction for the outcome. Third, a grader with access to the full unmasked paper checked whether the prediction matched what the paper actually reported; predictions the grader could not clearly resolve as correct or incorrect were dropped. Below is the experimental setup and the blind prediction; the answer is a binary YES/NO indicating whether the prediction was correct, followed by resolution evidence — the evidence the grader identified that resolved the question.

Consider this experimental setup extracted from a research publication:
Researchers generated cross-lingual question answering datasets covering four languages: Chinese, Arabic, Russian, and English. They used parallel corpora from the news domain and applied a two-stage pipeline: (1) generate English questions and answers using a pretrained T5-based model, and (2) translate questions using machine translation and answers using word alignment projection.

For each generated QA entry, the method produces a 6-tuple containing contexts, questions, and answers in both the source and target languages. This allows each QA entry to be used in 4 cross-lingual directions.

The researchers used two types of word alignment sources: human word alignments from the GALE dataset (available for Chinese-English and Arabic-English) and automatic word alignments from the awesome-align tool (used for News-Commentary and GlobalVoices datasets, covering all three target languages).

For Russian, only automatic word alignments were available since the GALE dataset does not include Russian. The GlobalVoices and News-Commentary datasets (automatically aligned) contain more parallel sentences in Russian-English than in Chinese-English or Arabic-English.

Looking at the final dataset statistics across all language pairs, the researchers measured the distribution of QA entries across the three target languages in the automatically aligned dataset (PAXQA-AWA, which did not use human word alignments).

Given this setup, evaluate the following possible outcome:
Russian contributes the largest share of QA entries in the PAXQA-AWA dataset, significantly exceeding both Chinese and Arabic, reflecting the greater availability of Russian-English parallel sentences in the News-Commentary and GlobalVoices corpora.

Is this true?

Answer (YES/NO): YES